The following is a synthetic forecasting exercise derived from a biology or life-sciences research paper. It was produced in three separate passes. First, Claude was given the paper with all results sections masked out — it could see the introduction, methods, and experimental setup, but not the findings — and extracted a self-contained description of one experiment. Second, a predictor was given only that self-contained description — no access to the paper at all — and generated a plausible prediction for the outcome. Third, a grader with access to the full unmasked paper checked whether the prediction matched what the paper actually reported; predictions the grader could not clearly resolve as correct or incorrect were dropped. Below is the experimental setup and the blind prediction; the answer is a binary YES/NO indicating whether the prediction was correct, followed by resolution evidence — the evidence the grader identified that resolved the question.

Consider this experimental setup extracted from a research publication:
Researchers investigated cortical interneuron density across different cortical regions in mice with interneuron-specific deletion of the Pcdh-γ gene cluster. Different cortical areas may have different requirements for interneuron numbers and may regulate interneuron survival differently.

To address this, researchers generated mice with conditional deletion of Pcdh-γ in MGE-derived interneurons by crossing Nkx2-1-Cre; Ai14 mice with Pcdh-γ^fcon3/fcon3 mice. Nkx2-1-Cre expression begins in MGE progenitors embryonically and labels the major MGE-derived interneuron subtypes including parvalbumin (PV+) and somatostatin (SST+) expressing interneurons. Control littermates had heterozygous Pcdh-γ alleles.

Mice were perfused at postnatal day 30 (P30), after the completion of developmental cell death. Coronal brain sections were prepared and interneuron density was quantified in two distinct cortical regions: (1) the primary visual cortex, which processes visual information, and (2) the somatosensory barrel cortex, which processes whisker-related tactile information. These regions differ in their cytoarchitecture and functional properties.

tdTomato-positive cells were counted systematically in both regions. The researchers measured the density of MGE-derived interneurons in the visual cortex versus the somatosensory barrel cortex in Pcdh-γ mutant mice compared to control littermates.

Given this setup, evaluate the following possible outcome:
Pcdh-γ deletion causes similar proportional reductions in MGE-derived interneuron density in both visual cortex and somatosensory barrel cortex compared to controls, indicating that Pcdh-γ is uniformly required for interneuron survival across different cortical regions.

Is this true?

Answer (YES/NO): YES